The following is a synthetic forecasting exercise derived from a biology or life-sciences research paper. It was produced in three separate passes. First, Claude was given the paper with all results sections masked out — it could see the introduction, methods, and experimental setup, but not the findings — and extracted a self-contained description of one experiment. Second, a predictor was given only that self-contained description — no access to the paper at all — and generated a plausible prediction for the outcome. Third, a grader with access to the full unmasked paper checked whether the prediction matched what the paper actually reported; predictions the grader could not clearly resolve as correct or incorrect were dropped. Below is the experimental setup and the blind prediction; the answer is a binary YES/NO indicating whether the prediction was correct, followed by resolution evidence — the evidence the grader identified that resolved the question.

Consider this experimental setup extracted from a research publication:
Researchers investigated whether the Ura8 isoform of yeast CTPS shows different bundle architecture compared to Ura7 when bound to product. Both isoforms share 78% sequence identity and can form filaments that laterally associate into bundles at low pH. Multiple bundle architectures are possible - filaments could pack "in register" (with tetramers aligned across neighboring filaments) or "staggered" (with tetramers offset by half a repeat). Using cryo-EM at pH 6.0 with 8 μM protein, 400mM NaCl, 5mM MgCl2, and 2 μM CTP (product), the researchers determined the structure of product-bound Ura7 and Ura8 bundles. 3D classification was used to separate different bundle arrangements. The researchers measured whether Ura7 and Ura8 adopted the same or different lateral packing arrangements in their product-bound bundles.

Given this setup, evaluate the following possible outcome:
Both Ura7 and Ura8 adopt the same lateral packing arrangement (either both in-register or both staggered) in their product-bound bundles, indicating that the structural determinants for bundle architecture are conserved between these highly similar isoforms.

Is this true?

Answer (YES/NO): NO